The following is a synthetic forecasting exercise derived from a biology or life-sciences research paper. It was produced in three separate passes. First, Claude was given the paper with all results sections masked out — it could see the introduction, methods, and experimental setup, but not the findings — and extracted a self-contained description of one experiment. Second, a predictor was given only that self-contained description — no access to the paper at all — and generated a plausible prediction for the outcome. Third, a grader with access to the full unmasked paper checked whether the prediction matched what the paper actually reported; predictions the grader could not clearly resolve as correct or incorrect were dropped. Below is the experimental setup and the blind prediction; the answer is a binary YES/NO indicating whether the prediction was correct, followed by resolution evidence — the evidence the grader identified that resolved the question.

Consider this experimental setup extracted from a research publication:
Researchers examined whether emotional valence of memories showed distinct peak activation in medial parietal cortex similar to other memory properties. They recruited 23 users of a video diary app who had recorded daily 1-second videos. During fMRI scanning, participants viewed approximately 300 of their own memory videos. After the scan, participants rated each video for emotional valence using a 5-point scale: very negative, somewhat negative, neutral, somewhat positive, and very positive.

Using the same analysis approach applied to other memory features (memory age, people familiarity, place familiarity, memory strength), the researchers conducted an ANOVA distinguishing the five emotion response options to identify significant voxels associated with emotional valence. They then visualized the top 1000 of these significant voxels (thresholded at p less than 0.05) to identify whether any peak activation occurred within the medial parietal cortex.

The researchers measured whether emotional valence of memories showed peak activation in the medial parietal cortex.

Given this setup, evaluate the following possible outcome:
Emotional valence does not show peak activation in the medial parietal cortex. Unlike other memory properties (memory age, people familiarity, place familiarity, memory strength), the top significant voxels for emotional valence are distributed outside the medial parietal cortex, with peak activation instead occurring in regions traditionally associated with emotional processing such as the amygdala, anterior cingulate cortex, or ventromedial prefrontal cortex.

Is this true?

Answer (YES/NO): YES